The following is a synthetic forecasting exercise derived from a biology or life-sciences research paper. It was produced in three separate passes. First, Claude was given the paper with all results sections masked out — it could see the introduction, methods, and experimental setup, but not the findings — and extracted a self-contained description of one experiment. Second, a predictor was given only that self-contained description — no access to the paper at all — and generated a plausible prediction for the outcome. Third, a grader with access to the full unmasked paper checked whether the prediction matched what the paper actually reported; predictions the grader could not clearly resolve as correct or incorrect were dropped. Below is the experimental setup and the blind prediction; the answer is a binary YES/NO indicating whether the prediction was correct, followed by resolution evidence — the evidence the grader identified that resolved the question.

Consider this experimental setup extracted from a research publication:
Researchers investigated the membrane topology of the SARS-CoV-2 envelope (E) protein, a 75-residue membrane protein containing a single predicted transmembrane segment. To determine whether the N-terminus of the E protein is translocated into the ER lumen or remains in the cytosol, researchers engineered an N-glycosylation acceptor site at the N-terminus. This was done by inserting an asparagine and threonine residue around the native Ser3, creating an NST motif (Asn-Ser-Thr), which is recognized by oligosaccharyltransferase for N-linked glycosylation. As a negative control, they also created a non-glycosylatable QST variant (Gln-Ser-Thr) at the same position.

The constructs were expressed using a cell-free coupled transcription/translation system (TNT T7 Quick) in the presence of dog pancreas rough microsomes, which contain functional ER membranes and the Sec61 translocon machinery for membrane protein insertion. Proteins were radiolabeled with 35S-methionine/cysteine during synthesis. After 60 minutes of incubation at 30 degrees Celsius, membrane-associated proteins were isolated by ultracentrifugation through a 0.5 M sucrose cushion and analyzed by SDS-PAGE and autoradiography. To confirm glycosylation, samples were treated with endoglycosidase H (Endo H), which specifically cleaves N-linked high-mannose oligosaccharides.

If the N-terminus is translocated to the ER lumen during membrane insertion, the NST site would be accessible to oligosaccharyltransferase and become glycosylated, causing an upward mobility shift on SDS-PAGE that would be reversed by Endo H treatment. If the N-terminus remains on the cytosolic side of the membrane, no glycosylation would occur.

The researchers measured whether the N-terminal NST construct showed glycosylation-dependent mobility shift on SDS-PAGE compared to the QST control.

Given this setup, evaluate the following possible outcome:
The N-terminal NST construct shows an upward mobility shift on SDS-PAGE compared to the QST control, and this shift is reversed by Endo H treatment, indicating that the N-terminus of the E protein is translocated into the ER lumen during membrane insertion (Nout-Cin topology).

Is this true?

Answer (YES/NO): YES